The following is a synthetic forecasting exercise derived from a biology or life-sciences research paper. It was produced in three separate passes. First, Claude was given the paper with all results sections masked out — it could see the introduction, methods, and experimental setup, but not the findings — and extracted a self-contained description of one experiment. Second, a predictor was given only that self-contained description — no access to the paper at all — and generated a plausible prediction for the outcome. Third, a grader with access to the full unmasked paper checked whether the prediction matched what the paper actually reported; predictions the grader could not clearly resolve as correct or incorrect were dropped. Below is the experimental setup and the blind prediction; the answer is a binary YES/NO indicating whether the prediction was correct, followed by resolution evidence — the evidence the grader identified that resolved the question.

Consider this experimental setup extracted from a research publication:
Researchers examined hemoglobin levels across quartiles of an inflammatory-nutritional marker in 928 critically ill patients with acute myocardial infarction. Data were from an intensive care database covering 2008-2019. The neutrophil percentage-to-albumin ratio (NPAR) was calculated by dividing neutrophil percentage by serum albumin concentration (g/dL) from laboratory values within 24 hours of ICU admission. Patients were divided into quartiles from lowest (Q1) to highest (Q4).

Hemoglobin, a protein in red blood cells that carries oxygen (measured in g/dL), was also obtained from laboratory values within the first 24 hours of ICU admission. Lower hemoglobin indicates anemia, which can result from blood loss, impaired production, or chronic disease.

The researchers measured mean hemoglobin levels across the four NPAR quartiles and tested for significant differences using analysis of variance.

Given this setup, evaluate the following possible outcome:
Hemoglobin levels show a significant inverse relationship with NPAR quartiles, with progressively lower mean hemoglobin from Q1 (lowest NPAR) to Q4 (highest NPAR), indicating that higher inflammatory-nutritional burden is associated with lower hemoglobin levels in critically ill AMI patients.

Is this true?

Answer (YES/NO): YES